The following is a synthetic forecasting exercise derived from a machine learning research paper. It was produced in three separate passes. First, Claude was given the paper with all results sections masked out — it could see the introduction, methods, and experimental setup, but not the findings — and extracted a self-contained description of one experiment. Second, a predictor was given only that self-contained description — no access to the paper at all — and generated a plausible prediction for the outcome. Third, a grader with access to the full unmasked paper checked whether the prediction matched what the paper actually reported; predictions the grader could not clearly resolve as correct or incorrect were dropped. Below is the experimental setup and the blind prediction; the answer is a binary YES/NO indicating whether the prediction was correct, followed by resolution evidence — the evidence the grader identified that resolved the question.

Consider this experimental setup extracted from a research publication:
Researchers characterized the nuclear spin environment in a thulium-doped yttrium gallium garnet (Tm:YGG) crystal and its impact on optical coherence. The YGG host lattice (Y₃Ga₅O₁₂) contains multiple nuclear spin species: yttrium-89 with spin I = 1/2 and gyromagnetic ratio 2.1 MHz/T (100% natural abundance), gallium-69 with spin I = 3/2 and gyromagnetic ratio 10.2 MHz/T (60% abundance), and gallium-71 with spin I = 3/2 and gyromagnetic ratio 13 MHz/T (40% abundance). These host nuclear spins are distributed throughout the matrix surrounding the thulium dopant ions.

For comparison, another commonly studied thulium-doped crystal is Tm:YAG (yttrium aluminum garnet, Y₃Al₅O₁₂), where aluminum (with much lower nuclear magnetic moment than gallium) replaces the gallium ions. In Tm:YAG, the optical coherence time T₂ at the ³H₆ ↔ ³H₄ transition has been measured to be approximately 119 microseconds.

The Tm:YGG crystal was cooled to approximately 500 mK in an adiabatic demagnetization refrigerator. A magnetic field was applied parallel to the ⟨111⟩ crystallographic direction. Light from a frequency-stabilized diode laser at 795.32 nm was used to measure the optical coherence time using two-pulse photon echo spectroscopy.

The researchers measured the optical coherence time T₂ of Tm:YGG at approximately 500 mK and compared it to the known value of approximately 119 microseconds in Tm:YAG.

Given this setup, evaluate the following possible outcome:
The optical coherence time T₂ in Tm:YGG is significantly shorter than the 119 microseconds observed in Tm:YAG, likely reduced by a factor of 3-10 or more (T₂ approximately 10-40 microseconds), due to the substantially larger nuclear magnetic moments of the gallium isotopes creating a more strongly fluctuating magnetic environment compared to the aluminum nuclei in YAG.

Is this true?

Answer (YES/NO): NO